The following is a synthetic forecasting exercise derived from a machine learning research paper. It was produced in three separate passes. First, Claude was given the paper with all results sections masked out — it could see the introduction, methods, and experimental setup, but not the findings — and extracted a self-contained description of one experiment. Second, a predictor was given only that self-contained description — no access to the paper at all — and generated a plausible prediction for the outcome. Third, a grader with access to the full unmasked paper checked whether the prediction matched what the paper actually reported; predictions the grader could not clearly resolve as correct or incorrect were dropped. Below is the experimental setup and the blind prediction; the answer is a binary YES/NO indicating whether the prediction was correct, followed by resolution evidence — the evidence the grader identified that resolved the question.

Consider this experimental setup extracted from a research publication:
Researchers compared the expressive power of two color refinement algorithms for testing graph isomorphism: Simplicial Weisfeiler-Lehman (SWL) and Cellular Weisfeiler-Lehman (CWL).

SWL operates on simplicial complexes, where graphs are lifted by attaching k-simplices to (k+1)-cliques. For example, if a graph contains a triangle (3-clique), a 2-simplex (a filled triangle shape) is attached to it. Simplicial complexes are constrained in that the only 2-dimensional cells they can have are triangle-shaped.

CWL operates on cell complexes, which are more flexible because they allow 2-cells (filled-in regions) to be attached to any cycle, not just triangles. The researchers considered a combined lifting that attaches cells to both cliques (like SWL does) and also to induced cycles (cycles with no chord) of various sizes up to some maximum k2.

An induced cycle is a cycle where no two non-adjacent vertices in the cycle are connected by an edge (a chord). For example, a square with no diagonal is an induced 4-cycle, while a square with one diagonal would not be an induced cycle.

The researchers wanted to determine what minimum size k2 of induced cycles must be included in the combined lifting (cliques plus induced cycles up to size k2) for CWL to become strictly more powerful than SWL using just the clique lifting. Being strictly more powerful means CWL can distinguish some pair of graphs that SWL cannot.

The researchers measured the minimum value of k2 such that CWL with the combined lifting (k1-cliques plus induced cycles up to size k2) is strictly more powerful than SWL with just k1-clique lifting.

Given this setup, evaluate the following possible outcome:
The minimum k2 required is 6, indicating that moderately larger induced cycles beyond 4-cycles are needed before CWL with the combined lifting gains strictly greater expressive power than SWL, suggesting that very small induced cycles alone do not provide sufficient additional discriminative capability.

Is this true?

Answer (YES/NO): NO